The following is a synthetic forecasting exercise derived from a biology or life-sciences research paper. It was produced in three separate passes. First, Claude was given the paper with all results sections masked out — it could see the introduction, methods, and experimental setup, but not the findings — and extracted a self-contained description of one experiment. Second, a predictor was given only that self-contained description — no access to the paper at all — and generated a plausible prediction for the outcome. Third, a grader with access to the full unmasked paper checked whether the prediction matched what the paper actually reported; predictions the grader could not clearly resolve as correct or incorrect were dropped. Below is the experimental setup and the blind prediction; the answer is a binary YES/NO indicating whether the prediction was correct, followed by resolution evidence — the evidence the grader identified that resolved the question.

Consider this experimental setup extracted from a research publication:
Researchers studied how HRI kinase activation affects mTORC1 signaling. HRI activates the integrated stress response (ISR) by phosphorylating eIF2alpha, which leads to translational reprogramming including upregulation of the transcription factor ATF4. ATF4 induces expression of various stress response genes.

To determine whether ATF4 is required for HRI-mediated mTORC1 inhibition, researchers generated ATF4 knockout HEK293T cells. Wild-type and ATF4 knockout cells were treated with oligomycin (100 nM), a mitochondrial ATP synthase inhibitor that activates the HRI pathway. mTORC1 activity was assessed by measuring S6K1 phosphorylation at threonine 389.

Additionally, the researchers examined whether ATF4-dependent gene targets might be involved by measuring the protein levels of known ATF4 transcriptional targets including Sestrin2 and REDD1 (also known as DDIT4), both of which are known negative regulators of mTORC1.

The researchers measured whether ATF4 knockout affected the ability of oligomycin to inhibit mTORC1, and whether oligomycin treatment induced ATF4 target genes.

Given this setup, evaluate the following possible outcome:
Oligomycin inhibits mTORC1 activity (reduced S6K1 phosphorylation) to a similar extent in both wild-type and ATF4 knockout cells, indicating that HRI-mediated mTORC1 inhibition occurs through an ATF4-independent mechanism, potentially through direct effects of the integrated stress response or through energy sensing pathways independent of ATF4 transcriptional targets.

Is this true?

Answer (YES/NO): NO